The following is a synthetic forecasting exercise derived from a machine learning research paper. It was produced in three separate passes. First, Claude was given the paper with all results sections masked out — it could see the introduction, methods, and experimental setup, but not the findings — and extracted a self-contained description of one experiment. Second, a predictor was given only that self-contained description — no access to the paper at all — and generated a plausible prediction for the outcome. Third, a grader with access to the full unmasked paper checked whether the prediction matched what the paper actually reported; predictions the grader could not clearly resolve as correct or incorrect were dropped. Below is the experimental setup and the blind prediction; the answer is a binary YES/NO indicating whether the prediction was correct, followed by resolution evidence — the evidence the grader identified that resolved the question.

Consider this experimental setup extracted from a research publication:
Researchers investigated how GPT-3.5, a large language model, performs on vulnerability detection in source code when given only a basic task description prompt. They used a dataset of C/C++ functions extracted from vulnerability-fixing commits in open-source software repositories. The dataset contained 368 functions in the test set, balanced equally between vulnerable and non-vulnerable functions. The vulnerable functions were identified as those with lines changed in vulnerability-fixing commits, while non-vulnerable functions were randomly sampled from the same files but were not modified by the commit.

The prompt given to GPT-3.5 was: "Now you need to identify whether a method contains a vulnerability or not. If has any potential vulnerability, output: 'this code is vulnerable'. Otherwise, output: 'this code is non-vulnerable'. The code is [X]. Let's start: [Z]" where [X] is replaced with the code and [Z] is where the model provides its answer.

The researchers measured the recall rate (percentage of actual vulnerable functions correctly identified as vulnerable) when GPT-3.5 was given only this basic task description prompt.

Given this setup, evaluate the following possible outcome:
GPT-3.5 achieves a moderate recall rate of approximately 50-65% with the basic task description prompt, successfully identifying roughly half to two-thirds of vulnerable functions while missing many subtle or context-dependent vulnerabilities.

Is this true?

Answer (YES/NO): NO